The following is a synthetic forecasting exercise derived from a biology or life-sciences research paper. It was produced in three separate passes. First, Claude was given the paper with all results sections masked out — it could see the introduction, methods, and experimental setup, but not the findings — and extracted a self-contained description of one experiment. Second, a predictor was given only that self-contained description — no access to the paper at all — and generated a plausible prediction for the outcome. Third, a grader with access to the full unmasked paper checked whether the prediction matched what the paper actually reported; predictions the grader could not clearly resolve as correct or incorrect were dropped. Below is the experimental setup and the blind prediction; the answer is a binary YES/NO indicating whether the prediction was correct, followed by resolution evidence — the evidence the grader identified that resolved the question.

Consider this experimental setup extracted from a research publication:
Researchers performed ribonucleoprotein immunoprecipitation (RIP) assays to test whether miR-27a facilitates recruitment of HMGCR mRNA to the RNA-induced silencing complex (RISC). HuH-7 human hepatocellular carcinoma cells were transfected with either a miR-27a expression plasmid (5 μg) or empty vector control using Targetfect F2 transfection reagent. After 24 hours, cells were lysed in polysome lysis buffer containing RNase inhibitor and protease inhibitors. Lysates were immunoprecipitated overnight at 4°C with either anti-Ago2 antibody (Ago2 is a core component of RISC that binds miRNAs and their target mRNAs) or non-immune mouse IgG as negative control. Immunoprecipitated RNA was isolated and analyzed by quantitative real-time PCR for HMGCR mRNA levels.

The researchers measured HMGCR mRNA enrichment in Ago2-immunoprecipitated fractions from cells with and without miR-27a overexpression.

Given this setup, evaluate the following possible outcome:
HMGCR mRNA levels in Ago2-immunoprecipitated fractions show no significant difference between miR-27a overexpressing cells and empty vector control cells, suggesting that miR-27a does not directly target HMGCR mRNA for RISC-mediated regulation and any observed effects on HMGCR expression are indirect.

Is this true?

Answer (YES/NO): NO